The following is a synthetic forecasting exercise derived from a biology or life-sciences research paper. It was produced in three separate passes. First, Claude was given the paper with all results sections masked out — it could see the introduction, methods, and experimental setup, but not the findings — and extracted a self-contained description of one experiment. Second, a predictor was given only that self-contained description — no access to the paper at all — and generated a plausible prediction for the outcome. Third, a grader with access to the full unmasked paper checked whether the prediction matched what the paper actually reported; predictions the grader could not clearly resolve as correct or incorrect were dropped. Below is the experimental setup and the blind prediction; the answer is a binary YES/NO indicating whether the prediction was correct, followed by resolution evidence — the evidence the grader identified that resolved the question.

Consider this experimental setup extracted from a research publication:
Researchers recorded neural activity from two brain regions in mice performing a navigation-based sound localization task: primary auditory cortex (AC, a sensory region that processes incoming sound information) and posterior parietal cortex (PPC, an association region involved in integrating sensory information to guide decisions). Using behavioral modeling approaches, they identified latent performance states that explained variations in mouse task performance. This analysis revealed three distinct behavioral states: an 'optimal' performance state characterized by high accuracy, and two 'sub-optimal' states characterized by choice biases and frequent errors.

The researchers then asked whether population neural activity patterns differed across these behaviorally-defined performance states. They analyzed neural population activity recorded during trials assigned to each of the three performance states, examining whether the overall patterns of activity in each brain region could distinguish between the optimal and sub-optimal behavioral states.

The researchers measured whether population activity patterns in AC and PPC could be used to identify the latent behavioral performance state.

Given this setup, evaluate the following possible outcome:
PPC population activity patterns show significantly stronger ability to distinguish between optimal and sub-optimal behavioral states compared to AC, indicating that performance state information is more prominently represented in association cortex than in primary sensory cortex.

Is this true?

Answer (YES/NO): YES